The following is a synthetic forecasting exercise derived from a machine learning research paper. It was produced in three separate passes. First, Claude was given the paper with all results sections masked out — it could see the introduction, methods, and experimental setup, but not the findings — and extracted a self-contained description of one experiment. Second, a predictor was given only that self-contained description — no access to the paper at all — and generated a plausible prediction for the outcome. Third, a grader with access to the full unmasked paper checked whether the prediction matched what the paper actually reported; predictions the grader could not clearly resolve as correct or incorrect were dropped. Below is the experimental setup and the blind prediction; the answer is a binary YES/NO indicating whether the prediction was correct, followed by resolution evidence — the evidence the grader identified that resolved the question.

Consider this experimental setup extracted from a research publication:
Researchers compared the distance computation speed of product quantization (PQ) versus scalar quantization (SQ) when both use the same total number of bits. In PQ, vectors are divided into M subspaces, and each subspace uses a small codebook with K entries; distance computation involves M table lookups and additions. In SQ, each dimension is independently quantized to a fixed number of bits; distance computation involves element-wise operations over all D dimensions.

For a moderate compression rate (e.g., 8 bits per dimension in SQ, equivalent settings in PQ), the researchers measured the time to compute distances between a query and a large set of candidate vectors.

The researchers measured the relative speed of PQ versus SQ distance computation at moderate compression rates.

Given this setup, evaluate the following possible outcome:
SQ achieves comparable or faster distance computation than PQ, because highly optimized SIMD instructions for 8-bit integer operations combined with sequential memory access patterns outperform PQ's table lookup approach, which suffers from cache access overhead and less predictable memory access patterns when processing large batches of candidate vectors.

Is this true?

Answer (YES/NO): YES